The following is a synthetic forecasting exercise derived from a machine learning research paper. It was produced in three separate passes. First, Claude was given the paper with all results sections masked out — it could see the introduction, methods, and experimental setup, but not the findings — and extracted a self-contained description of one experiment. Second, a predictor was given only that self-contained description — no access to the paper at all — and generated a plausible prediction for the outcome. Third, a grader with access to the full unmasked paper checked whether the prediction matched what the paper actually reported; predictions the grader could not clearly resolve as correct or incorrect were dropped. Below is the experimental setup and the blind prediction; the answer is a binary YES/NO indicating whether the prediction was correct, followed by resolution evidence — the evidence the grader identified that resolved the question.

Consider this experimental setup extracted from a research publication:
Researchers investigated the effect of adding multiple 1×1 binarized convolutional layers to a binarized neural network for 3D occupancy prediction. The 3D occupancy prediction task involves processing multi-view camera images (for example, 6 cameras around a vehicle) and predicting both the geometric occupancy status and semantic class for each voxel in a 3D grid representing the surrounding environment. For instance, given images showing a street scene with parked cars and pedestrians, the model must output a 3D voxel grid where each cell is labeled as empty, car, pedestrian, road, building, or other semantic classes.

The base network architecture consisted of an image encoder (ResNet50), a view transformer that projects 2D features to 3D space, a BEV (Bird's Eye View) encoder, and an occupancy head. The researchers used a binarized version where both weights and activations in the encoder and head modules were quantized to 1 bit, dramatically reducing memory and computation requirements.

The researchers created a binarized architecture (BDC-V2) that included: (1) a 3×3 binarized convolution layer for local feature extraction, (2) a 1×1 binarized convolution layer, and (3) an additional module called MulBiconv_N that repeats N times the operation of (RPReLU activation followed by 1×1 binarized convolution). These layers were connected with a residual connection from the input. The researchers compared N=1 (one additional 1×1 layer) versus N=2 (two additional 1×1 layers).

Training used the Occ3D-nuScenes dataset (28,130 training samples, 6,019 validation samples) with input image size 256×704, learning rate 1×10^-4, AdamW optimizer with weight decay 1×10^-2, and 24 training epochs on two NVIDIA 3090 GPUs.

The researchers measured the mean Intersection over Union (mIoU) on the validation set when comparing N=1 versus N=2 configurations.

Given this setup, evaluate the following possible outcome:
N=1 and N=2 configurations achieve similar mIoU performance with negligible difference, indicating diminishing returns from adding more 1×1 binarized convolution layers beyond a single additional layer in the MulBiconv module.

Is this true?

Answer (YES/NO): NO